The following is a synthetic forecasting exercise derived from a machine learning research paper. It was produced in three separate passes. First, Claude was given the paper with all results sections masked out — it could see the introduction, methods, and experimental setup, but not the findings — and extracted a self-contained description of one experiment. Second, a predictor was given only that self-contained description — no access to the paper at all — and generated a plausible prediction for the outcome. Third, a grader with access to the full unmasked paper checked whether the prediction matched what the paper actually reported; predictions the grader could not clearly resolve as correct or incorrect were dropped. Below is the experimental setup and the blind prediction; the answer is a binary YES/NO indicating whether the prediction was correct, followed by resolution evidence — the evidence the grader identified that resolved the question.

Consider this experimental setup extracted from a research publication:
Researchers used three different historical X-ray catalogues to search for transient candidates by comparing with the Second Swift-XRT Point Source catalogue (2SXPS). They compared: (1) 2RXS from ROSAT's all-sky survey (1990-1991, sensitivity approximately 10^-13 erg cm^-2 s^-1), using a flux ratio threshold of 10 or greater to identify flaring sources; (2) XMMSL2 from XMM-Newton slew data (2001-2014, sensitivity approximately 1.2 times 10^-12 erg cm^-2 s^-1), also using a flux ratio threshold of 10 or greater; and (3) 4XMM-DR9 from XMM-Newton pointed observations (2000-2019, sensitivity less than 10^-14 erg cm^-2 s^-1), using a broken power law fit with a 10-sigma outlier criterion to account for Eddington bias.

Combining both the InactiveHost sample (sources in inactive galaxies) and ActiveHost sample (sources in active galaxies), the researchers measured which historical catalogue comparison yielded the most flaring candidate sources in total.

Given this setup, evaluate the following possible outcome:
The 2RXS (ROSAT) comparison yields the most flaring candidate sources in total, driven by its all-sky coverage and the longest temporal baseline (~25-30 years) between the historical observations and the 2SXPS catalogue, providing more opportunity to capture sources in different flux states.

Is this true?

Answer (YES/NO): NO